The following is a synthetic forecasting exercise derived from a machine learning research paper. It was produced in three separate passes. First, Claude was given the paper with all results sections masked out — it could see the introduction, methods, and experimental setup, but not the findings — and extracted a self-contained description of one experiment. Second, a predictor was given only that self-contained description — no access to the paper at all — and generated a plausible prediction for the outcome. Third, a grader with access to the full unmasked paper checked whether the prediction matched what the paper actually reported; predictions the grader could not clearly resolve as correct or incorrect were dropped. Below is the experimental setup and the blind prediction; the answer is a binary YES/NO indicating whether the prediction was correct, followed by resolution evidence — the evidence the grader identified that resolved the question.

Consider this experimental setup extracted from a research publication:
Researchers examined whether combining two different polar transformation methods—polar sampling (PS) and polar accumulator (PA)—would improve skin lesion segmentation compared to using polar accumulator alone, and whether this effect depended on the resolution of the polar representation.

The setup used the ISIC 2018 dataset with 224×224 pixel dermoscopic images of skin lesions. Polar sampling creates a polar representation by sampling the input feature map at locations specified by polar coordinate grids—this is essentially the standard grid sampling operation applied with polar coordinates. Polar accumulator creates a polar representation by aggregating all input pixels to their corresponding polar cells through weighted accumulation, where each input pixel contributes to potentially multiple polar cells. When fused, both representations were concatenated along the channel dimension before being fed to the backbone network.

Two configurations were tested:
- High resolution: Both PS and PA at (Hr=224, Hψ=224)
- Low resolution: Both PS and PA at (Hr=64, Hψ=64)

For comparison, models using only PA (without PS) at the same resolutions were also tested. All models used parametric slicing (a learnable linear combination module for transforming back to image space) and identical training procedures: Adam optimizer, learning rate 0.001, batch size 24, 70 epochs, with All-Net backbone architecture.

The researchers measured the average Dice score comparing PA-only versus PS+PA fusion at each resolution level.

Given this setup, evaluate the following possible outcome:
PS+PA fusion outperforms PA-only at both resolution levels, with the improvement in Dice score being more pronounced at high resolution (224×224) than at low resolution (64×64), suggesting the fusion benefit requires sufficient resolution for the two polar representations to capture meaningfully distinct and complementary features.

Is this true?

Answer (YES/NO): NO